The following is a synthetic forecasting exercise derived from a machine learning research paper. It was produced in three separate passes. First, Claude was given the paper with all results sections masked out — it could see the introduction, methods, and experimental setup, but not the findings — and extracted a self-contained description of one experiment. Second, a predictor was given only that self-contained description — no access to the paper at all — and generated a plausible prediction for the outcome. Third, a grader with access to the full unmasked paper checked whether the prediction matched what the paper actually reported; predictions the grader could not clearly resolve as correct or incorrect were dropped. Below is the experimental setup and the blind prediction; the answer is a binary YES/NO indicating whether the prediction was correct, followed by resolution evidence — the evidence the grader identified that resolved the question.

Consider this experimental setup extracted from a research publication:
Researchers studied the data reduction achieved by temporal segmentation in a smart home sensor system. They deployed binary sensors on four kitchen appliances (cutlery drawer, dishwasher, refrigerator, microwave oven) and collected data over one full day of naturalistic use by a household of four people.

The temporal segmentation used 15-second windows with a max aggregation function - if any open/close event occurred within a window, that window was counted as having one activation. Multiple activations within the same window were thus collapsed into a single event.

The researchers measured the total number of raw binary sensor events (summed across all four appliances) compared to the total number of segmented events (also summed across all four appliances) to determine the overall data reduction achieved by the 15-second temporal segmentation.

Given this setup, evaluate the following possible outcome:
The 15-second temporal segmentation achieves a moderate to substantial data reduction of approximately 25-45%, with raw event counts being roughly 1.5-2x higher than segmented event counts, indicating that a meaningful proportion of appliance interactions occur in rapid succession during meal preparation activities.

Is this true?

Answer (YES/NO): NO